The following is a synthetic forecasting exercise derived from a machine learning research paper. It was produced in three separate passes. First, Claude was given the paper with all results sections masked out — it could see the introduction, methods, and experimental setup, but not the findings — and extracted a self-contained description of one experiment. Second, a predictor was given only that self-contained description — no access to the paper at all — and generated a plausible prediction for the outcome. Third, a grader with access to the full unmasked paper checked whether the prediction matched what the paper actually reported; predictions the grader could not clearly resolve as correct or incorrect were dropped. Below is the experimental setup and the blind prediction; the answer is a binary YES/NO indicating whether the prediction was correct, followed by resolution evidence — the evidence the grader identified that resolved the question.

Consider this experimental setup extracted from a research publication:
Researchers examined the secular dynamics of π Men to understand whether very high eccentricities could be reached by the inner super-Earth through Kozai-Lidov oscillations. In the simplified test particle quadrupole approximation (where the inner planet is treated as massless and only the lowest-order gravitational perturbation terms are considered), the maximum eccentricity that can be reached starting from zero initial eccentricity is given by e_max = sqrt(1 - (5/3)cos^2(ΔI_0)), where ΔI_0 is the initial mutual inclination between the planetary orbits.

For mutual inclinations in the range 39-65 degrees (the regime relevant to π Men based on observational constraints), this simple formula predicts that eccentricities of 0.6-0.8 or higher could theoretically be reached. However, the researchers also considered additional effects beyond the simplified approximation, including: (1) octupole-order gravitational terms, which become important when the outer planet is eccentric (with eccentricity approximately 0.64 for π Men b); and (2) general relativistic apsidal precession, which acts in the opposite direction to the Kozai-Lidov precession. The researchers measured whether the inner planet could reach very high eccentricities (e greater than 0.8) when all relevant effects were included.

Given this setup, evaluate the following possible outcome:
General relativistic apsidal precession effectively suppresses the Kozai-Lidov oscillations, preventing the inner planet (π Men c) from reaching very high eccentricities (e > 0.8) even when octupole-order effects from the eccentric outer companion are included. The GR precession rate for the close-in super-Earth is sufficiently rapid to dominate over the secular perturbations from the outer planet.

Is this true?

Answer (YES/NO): YES